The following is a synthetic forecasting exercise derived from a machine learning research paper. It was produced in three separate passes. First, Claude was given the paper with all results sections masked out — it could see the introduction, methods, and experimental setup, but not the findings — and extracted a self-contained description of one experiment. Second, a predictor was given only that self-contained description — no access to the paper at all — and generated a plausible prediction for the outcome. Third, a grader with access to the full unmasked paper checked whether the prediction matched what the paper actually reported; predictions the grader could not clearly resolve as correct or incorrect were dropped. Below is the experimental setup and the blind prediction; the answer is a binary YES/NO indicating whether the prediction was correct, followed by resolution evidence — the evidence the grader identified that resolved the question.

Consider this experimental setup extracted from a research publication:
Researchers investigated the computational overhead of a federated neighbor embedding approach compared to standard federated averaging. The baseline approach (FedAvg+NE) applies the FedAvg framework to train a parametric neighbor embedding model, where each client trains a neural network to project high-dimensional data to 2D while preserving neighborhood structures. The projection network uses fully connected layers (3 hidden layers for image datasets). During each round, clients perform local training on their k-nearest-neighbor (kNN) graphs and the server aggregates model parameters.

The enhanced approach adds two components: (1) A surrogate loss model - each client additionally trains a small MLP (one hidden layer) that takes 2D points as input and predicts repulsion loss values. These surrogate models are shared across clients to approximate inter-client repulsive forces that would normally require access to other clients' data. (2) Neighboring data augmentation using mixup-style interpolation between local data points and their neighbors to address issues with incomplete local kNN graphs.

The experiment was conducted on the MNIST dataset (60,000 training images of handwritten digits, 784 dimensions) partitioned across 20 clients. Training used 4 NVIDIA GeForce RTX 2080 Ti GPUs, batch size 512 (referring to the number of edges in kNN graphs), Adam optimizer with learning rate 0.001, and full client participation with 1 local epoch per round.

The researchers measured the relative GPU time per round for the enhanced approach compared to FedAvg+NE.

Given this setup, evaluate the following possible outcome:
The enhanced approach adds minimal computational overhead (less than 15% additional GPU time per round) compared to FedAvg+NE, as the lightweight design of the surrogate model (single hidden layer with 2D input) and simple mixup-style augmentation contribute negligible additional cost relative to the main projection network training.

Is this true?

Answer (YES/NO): NO